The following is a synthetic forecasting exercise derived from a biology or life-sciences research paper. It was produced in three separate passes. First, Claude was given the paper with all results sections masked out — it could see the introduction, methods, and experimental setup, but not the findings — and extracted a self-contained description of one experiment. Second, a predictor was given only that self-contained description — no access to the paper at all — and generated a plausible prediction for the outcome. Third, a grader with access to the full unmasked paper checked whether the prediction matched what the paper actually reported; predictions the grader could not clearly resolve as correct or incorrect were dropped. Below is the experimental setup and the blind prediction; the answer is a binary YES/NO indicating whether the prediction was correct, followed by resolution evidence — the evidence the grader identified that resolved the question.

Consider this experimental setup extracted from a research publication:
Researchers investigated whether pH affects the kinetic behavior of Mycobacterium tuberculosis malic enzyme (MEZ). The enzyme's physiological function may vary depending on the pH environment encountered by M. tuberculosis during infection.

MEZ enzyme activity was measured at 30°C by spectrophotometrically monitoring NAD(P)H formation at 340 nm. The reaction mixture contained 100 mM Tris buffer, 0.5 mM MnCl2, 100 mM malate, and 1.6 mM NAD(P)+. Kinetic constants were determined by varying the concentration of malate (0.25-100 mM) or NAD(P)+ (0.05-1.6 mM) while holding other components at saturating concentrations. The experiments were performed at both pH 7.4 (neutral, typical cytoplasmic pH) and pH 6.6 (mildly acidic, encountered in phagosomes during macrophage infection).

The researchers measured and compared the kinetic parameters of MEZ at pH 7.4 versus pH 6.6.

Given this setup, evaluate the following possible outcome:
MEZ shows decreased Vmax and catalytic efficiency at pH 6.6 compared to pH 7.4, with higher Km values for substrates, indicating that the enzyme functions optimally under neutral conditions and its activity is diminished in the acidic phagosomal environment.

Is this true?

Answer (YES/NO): NO